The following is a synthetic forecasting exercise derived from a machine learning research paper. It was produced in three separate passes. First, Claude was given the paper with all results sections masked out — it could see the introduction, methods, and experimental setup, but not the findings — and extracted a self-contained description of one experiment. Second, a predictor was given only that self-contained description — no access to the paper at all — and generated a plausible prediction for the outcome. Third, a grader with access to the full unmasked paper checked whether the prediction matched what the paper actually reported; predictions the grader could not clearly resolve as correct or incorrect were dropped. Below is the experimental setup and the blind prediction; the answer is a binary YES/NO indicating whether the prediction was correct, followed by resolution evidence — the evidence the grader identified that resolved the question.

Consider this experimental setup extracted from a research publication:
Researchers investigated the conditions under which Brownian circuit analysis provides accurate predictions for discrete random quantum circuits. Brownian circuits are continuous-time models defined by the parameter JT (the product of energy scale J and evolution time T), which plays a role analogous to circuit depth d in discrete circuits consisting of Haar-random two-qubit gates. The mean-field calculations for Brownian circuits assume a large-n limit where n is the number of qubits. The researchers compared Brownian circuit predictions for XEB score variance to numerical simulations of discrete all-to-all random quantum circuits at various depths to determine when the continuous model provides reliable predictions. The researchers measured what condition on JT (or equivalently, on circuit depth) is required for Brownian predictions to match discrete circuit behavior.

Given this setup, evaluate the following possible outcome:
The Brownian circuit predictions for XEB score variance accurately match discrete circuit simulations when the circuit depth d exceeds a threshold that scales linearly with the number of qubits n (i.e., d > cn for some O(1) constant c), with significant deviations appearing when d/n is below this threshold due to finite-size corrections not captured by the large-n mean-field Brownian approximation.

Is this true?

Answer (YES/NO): NO